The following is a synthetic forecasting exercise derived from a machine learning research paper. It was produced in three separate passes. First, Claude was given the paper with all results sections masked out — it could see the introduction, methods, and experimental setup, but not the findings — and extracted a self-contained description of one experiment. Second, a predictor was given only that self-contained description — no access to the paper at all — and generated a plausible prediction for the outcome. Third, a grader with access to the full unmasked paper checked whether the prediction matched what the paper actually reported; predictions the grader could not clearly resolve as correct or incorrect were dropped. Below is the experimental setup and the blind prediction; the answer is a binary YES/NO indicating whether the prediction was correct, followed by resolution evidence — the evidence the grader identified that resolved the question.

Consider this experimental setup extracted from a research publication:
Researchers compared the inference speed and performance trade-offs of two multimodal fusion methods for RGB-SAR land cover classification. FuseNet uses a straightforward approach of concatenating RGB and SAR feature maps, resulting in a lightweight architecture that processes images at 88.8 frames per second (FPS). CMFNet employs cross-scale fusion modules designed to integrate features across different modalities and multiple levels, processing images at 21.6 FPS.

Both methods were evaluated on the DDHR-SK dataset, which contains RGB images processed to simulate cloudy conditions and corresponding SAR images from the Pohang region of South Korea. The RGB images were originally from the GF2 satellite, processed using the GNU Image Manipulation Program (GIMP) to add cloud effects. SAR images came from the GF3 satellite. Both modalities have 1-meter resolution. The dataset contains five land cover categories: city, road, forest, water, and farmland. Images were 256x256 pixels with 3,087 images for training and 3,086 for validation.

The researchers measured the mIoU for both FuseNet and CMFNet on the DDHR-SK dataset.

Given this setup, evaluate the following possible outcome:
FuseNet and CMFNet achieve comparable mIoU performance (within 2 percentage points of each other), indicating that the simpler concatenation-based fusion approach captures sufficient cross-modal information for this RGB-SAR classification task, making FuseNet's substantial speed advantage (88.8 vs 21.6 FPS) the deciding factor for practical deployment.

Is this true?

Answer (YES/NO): NO